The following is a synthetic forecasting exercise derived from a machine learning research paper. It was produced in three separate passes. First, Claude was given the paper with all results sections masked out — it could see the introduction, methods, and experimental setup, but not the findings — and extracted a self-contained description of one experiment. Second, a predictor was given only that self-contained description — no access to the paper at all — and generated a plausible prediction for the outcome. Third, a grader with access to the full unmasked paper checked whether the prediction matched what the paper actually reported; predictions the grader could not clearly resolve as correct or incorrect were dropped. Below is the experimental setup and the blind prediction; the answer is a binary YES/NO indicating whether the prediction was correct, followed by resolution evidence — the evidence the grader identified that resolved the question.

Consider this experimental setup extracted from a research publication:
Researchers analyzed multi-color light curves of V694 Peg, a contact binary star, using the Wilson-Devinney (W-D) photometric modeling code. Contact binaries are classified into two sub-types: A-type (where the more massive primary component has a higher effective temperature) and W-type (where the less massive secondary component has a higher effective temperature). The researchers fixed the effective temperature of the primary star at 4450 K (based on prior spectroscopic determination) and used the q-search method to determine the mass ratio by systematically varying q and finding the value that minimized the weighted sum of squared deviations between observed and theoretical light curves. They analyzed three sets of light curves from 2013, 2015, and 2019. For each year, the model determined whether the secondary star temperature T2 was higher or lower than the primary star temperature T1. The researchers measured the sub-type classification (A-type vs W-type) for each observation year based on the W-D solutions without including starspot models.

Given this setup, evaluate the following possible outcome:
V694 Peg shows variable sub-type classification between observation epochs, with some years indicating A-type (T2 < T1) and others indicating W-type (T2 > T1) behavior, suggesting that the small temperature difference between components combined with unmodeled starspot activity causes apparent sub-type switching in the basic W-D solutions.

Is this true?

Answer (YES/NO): YES